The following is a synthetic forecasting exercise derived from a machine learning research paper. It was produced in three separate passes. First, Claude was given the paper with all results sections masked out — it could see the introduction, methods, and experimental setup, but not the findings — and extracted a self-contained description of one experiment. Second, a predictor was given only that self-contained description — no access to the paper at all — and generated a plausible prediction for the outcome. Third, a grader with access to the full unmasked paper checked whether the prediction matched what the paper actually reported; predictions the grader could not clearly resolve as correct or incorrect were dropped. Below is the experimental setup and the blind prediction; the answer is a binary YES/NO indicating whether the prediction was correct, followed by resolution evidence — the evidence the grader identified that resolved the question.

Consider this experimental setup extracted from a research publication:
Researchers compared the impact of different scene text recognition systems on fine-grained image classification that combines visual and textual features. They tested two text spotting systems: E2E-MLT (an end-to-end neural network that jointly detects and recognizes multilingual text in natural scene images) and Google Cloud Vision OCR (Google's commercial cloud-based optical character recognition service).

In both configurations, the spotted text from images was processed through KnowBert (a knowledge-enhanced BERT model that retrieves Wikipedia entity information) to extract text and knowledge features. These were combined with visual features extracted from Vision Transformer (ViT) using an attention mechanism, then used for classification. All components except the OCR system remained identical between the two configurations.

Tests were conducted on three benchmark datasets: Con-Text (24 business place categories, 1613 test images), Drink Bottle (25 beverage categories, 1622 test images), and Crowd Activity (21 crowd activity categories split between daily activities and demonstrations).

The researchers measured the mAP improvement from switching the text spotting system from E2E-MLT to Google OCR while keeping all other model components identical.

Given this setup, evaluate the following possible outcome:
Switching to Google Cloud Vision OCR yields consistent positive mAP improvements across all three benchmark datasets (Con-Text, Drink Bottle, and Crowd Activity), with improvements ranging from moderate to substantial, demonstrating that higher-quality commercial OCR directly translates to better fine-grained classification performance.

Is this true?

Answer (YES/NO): YES